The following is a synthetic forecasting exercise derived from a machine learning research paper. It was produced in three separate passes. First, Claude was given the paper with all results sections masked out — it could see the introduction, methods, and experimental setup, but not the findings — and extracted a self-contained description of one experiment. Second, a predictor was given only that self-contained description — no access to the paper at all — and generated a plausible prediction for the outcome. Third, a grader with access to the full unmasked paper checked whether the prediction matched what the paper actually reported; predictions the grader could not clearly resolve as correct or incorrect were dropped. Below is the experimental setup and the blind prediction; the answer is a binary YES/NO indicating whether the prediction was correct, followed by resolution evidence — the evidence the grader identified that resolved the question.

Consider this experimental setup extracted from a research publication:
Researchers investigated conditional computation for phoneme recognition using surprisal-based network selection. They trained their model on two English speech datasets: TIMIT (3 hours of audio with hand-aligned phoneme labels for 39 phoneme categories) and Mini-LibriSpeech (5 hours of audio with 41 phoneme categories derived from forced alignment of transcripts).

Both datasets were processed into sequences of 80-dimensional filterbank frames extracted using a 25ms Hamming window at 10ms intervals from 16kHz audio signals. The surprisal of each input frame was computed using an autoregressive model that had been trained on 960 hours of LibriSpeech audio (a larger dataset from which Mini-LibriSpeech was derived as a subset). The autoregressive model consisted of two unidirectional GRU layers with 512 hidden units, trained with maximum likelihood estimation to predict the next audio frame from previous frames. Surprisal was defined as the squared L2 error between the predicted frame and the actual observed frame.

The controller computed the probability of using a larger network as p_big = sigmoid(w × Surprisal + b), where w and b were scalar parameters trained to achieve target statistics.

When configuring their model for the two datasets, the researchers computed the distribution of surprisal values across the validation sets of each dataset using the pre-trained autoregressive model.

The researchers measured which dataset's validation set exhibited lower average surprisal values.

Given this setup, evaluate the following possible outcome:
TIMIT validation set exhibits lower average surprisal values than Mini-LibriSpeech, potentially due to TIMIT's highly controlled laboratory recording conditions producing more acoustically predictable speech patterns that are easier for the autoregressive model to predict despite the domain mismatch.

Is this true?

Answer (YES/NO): NO